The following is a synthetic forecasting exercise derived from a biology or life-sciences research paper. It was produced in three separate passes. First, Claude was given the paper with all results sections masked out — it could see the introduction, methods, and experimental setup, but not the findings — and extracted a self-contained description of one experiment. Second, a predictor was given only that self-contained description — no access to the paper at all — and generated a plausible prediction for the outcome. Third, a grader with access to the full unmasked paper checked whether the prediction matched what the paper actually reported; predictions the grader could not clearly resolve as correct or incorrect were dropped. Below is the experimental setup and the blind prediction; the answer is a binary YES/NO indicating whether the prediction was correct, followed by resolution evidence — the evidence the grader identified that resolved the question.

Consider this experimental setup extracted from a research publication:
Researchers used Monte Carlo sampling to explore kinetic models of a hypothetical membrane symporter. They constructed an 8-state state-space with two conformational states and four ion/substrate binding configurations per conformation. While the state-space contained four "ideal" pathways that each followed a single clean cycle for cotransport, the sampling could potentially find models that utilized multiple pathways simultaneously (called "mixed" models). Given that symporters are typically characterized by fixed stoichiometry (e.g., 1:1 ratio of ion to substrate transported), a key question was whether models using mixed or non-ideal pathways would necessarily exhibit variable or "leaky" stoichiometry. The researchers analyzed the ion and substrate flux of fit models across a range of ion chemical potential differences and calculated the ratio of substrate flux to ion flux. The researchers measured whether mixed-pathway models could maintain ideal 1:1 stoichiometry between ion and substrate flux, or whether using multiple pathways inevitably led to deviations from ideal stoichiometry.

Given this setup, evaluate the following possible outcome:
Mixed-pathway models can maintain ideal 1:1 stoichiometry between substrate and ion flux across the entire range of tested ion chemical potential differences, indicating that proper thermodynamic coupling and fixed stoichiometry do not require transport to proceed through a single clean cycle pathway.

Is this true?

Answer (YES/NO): YES